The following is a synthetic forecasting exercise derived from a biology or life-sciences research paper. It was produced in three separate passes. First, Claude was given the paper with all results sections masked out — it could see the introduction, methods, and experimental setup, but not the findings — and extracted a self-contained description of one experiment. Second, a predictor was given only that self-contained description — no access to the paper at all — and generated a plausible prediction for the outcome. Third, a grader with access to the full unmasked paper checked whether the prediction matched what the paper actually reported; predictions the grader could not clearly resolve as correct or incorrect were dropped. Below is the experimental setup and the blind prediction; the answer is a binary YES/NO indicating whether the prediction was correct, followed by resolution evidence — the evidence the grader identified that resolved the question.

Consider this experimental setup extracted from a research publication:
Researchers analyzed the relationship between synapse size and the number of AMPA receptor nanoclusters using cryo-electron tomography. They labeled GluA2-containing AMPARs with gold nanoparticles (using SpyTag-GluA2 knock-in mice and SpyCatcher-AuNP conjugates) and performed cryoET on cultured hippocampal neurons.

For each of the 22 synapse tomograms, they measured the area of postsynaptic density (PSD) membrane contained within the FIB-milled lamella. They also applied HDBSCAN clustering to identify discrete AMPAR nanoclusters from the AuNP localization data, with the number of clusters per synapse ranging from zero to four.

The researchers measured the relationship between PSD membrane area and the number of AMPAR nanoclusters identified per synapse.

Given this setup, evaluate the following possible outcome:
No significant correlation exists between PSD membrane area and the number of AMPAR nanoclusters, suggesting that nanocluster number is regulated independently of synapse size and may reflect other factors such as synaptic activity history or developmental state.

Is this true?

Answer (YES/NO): NO